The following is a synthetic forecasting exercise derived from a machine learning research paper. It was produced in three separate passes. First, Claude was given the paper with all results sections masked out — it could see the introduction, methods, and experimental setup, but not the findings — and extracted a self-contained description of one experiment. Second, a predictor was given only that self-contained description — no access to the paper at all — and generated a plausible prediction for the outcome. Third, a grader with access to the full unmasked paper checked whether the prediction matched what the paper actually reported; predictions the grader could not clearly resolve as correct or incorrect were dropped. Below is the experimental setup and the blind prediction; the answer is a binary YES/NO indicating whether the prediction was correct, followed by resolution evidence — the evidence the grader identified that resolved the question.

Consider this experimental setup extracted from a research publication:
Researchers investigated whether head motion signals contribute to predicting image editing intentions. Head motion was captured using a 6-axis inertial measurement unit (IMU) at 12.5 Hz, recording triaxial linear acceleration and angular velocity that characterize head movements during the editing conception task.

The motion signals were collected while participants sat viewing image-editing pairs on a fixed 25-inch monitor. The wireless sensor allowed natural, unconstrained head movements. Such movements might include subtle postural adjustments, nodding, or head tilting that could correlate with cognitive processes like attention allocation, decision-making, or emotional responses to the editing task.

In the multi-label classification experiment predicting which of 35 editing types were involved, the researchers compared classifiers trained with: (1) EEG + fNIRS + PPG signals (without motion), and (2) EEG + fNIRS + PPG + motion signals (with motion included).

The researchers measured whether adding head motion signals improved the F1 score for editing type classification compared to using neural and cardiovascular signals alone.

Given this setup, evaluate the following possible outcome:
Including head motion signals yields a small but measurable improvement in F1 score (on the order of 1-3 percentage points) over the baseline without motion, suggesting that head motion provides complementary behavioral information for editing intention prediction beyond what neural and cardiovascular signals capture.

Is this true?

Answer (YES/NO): NO